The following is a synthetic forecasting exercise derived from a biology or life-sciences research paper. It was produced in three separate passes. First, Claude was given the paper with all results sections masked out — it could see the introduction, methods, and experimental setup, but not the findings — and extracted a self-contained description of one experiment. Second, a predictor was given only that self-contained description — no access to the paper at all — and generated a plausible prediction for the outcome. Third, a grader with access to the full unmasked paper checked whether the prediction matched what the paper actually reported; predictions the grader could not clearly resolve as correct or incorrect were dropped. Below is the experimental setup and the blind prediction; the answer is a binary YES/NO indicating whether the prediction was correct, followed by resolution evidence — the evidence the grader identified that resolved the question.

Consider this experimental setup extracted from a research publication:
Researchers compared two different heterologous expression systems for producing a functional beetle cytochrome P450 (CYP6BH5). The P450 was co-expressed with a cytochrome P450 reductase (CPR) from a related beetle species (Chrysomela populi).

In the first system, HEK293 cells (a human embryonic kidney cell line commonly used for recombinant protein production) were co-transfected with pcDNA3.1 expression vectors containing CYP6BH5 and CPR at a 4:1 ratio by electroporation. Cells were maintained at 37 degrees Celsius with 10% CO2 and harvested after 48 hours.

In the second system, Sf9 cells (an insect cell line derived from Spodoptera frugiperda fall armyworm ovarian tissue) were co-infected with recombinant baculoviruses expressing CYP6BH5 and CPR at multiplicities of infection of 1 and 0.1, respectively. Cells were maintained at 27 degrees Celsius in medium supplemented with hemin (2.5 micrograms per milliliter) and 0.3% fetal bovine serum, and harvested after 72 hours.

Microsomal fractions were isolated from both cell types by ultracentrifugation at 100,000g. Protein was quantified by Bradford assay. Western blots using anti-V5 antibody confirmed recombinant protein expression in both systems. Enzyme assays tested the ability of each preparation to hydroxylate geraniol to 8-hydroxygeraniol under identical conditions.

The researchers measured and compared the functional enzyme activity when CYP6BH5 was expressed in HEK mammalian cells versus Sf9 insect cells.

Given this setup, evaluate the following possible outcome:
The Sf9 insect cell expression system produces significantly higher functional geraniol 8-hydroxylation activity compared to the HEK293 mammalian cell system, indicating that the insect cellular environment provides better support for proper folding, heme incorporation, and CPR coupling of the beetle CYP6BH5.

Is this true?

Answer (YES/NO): NO